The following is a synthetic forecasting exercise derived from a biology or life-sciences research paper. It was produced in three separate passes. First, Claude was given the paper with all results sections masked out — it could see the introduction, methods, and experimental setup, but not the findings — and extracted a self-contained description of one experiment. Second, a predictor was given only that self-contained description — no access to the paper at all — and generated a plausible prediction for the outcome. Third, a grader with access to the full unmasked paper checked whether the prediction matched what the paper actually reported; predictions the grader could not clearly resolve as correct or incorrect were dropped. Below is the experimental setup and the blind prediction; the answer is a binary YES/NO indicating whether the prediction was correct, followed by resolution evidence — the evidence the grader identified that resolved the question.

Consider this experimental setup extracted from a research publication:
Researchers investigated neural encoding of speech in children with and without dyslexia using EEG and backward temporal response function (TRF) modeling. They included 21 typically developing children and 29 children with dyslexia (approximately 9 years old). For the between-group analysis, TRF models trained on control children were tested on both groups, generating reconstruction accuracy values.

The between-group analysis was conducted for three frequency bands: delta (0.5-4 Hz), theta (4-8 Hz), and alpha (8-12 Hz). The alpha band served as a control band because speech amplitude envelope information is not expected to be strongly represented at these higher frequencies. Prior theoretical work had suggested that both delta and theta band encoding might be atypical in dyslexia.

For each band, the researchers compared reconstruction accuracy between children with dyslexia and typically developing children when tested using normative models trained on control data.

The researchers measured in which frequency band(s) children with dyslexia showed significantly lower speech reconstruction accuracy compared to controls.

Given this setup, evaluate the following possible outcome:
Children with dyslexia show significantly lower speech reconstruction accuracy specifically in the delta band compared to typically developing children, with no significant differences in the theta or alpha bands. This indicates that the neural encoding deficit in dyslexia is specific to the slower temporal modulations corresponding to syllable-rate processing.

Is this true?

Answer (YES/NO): YES